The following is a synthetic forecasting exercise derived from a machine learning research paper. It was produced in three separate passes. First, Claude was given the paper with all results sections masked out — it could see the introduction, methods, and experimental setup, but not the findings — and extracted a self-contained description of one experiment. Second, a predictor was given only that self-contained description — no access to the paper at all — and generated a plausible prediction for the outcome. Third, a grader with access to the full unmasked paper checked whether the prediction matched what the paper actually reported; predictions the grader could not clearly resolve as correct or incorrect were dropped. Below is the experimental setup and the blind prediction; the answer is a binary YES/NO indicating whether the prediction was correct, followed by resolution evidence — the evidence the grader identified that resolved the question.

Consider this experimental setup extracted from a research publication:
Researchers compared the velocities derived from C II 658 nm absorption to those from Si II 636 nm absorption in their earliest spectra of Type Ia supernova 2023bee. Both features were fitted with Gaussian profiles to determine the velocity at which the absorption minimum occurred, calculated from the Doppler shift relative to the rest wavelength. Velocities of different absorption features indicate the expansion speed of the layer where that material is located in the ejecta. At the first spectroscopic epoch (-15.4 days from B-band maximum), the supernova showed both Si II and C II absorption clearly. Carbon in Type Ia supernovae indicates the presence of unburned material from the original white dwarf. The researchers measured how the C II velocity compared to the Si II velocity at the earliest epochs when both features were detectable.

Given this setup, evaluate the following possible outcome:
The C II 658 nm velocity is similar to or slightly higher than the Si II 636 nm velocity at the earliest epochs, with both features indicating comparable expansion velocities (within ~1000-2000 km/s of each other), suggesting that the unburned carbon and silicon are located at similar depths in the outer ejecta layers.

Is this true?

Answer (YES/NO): NO